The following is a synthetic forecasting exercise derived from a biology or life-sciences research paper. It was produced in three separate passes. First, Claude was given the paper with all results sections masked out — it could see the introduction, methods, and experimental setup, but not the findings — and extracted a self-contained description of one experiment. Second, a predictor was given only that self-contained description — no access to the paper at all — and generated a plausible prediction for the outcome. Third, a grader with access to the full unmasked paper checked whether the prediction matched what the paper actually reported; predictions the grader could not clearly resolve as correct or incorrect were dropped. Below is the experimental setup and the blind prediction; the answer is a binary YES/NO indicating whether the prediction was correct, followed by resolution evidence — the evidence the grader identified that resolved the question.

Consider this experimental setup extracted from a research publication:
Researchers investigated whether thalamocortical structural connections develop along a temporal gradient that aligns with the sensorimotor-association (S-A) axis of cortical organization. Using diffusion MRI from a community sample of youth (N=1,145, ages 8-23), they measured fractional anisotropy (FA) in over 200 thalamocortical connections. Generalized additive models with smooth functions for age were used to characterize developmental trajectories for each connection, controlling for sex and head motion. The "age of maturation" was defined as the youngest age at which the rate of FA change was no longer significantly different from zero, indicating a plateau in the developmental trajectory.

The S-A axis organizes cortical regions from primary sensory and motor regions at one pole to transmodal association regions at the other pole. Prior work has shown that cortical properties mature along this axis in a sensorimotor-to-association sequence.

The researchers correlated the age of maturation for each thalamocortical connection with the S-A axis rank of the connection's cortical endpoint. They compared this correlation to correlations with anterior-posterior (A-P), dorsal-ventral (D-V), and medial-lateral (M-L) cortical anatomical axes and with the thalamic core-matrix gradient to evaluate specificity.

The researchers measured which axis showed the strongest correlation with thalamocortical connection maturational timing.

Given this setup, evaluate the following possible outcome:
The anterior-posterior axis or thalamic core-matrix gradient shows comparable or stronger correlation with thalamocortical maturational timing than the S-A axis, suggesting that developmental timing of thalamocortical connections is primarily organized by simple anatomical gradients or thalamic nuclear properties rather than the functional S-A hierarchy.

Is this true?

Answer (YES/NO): NO